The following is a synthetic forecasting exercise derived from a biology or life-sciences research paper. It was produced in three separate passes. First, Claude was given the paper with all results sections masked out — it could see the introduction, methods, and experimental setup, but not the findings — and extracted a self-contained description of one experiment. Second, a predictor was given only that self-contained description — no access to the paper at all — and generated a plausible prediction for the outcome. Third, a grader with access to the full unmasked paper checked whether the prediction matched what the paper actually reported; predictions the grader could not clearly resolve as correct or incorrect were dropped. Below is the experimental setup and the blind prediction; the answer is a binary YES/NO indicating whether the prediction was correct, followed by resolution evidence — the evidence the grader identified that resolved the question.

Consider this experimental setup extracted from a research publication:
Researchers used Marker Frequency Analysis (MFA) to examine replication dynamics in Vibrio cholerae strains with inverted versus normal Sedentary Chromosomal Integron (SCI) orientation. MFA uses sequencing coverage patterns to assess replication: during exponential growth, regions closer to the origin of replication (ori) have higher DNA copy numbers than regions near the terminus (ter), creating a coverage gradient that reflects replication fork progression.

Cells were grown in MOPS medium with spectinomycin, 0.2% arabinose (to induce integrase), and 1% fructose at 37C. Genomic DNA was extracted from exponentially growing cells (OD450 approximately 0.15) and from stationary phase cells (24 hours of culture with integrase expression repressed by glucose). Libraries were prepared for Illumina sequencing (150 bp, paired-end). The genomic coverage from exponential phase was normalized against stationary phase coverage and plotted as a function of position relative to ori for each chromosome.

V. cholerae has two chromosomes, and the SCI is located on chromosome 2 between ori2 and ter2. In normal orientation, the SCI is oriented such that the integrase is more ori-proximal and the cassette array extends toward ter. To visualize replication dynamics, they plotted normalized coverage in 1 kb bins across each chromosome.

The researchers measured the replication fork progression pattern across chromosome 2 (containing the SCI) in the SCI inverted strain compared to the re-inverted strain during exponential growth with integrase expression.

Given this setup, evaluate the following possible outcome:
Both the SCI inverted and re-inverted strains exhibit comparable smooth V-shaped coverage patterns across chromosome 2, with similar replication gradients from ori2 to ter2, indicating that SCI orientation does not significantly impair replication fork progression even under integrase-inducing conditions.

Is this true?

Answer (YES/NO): NO